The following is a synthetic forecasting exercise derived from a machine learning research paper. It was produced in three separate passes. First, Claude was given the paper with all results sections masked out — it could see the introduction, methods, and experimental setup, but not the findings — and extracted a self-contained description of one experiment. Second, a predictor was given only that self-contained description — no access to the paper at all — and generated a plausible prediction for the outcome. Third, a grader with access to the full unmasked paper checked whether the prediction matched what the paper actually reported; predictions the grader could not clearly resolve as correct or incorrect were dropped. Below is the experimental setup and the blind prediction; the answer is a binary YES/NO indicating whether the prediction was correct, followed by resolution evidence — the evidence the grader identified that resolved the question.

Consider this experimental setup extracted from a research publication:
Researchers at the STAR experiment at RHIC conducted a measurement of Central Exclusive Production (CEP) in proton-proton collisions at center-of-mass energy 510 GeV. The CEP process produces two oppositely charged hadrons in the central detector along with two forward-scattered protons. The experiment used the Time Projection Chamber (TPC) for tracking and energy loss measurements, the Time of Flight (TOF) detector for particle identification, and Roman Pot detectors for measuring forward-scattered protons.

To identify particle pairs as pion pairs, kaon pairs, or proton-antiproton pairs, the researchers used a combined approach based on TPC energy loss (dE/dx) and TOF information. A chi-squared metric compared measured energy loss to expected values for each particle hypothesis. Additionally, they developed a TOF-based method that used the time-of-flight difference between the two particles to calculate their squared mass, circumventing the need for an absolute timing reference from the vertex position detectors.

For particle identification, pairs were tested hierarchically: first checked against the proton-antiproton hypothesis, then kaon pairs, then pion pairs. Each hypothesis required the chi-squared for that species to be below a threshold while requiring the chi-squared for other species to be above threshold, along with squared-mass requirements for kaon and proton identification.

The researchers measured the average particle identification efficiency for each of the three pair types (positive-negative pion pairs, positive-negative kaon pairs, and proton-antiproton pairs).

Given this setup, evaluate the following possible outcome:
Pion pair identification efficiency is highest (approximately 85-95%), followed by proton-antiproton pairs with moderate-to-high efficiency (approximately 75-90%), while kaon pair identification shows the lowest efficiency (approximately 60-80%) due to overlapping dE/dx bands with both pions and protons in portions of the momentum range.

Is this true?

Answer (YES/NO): NO